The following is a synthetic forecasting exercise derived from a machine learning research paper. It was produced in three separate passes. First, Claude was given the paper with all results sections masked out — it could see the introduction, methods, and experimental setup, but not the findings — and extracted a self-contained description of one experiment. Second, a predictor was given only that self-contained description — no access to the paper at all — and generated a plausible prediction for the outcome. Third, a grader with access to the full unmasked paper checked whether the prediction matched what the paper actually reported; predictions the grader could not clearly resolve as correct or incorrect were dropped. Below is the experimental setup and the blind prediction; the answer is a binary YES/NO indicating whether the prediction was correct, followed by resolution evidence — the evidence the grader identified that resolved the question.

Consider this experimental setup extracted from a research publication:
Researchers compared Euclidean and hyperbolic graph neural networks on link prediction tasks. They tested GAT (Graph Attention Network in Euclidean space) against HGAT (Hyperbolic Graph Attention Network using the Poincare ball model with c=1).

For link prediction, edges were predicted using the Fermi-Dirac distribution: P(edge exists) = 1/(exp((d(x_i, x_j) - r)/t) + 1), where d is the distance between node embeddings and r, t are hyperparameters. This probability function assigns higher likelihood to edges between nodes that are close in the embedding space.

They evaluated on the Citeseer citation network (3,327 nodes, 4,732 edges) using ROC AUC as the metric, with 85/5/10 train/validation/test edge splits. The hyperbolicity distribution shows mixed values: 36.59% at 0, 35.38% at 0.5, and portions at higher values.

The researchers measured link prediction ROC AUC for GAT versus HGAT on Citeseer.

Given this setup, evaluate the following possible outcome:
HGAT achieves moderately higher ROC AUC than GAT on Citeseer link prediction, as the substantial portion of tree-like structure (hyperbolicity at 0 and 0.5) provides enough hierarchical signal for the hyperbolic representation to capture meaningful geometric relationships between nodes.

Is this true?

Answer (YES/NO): NO